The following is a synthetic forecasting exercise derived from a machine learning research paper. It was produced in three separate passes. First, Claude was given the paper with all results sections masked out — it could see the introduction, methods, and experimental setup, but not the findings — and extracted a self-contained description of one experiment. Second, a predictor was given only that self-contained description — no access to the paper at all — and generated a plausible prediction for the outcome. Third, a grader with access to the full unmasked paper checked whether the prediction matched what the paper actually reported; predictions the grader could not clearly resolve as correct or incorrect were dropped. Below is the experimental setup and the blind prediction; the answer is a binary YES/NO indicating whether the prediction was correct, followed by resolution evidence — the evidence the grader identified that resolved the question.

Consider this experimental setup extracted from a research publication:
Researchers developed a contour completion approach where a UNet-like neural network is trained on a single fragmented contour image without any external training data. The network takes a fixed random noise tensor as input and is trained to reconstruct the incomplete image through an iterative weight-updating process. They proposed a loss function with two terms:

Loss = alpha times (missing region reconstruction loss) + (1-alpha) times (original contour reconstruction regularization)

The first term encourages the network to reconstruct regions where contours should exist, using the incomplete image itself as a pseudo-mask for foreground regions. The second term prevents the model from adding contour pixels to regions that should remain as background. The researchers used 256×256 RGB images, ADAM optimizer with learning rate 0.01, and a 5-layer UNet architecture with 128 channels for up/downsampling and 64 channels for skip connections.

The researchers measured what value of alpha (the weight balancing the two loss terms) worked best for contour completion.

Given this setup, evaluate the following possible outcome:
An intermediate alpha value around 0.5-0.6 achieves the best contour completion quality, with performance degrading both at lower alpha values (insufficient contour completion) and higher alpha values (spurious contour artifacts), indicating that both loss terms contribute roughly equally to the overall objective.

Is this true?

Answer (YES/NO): NO